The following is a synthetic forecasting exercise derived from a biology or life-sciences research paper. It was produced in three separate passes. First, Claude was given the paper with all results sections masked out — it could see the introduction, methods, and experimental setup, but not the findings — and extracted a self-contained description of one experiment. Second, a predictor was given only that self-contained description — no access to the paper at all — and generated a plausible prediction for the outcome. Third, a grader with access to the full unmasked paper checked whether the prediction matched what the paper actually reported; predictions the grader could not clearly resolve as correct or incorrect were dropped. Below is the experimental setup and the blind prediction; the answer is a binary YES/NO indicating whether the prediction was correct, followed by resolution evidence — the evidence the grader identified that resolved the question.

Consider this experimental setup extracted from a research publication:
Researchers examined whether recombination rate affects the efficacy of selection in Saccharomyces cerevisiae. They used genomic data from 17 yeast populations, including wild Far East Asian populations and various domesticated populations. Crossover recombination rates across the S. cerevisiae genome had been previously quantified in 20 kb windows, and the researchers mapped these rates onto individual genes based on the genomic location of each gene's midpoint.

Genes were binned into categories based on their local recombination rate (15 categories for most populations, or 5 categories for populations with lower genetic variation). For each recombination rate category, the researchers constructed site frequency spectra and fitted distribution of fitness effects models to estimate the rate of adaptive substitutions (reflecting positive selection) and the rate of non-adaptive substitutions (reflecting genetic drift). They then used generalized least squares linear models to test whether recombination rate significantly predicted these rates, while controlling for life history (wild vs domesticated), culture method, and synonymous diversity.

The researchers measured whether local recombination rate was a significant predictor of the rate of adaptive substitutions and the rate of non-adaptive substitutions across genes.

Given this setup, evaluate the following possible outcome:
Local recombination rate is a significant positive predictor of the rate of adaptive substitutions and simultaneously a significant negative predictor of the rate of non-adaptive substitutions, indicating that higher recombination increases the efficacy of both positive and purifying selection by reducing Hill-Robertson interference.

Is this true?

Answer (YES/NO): NO